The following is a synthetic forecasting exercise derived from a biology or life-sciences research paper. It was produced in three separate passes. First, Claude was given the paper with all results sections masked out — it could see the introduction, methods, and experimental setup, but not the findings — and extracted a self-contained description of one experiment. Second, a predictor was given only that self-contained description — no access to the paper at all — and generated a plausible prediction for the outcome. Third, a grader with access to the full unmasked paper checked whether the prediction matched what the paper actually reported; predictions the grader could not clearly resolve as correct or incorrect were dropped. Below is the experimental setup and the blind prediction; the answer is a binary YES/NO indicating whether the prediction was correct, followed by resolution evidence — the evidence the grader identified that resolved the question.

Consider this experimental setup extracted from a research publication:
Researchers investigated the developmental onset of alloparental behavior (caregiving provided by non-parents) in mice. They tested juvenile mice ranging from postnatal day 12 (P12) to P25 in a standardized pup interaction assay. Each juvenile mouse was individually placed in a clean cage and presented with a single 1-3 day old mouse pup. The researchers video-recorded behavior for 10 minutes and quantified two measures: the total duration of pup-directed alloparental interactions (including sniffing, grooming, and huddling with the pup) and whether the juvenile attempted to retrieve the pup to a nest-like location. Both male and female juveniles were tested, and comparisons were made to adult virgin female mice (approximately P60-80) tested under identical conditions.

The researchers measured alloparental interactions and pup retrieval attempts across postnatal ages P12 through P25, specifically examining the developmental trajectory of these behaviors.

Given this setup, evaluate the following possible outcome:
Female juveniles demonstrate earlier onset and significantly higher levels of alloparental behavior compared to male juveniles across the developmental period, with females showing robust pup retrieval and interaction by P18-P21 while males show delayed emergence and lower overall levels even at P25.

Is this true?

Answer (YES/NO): NO